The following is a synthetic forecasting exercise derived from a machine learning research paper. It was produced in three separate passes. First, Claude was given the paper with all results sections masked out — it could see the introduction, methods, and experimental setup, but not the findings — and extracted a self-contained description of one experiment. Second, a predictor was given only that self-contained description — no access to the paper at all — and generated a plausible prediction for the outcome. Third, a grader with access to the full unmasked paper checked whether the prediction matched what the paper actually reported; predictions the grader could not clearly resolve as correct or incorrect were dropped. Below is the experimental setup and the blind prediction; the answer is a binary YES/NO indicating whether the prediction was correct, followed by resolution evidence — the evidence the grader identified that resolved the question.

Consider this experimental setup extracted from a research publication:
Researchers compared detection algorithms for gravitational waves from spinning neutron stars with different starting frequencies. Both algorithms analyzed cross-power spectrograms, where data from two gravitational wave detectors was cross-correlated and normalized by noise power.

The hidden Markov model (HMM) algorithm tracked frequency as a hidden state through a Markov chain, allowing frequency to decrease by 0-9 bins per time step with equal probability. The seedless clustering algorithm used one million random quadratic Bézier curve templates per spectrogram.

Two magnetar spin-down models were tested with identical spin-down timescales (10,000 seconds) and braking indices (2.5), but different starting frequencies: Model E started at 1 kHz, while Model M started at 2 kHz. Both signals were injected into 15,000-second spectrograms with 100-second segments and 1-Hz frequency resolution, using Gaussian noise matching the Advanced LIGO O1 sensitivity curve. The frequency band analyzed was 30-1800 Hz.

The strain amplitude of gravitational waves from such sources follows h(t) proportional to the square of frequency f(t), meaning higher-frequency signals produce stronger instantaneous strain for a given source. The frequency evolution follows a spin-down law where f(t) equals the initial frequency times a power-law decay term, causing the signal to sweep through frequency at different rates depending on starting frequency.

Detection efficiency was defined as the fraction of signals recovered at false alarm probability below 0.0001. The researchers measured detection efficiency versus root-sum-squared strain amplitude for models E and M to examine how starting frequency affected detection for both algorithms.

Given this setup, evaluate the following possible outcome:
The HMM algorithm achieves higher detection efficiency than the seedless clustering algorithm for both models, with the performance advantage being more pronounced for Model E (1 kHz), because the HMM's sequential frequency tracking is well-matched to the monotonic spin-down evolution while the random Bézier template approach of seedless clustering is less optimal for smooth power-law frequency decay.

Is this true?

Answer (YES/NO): NO